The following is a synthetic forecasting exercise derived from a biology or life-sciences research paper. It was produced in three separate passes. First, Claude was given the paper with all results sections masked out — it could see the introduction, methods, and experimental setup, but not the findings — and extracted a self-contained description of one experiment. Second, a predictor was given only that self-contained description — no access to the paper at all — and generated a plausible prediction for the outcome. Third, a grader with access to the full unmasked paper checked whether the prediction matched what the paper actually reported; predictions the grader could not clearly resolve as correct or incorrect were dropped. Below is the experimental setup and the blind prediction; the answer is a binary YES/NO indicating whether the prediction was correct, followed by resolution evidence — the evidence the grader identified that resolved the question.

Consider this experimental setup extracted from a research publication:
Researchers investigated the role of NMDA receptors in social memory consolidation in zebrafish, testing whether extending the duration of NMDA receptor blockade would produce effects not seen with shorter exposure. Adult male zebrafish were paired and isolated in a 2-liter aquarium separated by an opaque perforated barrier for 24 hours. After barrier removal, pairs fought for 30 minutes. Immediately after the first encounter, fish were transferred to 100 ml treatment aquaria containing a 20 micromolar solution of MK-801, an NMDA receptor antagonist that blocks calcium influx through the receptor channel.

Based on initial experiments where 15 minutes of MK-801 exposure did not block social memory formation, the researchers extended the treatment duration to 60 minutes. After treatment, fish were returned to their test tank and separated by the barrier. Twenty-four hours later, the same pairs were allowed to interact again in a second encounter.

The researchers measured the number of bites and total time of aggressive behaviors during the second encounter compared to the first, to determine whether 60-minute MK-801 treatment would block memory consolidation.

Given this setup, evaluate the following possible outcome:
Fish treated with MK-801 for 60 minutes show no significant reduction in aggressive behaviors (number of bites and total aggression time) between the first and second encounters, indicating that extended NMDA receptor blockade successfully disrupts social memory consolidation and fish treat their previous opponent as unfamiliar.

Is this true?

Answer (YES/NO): YES